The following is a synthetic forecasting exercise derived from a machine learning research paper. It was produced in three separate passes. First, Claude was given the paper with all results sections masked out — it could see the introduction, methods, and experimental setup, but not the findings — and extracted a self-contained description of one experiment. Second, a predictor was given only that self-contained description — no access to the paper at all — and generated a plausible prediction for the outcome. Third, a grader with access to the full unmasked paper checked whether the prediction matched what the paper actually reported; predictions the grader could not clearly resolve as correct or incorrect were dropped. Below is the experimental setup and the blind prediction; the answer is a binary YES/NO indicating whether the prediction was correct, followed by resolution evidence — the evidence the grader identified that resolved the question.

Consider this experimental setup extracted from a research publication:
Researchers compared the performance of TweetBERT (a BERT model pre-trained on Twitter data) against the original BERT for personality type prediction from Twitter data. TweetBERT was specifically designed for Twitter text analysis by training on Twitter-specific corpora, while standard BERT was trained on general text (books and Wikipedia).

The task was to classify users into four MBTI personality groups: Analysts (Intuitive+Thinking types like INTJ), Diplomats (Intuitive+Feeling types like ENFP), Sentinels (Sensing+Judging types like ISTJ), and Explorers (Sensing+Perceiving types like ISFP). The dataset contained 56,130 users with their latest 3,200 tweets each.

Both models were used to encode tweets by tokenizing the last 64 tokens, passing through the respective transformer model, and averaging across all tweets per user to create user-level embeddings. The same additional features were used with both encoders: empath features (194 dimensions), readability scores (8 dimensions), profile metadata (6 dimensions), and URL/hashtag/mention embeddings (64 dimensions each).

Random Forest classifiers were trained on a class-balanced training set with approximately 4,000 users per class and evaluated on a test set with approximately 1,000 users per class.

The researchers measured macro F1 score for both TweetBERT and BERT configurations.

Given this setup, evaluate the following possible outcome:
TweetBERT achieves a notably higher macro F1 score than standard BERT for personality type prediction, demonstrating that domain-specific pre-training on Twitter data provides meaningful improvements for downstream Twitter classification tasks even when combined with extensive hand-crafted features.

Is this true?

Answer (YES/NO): NO